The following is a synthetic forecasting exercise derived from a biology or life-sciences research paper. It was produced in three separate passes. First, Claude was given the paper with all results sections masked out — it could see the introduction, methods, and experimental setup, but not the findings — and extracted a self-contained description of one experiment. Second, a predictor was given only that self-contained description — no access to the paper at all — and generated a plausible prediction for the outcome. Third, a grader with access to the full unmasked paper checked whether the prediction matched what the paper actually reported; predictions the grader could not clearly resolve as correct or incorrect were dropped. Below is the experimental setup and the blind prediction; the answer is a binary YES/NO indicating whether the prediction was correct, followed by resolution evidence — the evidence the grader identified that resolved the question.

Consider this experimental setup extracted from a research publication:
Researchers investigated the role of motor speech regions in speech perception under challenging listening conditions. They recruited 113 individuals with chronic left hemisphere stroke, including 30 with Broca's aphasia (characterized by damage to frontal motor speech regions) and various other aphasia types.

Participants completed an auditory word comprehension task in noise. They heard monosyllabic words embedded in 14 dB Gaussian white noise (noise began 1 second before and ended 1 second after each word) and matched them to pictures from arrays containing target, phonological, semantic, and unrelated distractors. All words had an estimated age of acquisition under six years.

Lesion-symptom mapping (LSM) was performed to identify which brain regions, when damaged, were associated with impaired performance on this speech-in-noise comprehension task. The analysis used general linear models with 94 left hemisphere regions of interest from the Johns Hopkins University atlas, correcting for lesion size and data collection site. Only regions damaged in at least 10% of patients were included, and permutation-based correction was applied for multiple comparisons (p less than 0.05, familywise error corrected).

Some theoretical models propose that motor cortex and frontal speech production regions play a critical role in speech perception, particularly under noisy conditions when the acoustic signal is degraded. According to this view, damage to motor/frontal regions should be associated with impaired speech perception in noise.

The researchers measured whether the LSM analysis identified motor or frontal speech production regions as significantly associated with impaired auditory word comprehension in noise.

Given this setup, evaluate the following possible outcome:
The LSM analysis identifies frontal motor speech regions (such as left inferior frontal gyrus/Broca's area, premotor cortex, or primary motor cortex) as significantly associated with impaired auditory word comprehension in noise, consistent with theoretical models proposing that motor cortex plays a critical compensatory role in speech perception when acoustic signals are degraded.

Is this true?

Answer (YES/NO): NO